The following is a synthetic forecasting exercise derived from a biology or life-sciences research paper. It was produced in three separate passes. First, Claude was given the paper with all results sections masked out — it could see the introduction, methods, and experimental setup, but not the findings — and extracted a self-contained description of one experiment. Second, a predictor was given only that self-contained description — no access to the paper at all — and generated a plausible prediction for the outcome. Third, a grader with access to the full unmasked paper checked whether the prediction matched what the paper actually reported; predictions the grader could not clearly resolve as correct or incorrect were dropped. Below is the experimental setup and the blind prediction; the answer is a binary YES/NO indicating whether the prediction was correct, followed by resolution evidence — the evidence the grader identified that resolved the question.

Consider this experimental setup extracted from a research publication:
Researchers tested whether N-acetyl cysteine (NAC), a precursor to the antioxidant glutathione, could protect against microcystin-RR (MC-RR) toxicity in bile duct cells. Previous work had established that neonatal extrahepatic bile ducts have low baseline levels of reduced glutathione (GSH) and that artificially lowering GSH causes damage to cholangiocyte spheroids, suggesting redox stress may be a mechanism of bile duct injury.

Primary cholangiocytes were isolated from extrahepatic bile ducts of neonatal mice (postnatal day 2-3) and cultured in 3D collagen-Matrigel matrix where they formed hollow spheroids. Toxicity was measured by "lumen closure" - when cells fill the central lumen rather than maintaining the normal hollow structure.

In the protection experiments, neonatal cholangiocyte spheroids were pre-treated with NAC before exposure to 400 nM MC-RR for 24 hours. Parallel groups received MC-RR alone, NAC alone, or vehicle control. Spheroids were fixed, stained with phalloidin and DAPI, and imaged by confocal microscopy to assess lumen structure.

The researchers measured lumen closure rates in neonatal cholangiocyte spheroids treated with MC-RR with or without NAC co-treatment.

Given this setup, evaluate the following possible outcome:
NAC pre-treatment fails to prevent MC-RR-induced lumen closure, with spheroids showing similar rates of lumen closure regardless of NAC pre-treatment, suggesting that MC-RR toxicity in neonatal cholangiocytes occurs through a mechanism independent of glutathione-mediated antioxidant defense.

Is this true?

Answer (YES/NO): NO